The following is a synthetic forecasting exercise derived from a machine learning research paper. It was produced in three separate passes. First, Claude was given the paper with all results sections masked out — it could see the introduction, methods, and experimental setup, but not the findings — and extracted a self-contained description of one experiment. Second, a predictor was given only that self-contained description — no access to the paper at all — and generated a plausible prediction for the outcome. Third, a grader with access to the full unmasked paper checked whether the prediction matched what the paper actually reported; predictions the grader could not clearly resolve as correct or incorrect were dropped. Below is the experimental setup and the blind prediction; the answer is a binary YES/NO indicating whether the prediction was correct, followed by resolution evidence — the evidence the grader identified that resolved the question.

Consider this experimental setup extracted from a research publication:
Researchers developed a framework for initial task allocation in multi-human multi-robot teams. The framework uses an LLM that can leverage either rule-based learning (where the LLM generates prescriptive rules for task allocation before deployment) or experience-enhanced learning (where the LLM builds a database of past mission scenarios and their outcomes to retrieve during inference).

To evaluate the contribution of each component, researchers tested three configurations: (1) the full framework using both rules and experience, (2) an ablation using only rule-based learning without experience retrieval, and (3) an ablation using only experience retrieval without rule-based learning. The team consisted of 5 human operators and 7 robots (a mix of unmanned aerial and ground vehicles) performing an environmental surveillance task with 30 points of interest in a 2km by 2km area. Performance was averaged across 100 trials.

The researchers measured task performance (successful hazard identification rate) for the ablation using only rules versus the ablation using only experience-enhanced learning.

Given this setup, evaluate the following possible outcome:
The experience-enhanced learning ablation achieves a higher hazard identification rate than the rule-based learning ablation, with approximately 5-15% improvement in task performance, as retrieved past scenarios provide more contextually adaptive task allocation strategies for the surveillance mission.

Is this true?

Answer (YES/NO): NO